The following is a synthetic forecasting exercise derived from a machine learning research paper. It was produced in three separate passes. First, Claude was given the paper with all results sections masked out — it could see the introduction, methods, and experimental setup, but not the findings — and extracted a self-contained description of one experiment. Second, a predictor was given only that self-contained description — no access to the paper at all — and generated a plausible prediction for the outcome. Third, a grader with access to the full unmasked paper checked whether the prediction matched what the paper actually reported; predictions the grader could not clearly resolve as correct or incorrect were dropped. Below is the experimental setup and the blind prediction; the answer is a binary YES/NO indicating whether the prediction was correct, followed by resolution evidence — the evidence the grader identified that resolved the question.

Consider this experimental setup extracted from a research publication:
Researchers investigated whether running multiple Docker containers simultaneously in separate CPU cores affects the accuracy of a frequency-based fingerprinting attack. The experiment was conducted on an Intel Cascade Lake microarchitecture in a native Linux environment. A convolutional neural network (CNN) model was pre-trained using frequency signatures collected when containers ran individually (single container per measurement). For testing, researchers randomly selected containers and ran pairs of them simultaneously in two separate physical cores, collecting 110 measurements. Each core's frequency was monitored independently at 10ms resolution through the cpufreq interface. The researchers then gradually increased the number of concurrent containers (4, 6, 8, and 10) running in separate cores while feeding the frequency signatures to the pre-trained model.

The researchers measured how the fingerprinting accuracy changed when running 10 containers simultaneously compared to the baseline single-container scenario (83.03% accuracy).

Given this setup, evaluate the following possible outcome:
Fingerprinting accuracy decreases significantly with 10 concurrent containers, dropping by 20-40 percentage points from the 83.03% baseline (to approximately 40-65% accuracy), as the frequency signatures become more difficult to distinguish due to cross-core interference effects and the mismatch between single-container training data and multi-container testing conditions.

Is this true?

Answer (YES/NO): NO